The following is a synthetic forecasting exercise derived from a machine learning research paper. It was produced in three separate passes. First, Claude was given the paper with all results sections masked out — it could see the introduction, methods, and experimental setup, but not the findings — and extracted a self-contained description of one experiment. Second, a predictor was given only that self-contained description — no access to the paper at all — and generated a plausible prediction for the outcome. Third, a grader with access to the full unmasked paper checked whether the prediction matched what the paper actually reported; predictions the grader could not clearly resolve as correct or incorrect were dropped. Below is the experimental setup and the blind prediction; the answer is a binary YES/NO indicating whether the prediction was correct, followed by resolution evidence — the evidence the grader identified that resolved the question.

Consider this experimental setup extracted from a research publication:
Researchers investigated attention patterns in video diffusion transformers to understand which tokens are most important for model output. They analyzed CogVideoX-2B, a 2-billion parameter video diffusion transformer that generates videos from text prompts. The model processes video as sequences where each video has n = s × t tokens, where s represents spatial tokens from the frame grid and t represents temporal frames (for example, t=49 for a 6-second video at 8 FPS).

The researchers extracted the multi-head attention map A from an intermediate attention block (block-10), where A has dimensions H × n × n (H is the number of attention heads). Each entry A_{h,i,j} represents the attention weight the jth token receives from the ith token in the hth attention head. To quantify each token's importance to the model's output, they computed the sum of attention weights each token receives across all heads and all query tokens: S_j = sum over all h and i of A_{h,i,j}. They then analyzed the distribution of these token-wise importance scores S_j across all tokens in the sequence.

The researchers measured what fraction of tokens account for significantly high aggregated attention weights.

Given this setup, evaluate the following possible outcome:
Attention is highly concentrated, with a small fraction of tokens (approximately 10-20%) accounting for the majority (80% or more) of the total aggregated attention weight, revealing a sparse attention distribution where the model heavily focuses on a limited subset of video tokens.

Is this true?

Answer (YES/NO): YES